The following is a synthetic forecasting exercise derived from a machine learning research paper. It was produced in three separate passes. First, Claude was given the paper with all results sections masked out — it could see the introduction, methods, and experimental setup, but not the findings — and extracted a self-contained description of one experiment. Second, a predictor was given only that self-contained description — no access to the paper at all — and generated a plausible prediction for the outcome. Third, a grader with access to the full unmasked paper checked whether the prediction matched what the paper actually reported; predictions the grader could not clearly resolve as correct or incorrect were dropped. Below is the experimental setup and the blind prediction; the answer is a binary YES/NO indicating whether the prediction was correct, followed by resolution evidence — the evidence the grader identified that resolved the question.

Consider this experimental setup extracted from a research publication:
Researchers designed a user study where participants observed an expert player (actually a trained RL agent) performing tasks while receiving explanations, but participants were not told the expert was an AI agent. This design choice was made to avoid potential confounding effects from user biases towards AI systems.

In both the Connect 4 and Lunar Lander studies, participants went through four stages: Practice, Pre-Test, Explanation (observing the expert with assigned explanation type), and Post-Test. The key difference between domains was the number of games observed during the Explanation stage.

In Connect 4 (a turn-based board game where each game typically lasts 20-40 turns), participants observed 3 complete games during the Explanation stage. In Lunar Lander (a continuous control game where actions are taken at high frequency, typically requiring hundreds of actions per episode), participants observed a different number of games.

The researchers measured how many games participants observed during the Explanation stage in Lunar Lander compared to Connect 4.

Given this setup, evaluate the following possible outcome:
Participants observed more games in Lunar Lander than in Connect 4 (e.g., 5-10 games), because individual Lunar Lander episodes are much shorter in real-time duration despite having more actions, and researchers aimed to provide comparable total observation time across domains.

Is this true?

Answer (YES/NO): NO